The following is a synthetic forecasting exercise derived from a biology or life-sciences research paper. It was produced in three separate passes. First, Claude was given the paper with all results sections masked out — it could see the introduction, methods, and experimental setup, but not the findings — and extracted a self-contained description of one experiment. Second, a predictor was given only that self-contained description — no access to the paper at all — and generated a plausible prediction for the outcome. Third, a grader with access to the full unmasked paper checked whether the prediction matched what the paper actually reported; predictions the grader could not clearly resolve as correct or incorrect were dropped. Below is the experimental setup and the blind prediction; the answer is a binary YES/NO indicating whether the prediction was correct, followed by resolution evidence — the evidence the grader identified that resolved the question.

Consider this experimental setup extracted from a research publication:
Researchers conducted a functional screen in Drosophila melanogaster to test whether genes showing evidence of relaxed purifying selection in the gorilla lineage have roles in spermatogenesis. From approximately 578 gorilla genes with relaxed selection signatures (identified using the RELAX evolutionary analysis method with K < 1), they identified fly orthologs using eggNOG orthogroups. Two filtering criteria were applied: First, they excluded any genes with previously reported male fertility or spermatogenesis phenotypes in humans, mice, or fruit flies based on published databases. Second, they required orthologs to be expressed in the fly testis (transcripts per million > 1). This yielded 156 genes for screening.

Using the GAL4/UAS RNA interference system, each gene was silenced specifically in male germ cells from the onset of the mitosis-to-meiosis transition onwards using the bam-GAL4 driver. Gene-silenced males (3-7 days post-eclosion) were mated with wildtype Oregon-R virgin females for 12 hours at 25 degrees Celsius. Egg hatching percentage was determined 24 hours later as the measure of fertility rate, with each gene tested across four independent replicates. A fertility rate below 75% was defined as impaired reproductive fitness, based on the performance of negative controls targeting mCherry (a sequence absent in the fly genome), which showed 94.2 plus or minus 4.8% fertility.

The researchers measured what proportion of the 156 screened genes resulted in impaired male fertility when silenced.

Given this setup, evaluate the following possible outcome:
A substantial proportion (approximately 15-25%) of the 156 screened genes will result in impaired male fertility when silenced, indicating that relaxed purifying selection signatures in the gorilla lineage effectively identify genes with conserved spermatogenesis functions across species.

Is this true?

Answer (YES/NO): NO